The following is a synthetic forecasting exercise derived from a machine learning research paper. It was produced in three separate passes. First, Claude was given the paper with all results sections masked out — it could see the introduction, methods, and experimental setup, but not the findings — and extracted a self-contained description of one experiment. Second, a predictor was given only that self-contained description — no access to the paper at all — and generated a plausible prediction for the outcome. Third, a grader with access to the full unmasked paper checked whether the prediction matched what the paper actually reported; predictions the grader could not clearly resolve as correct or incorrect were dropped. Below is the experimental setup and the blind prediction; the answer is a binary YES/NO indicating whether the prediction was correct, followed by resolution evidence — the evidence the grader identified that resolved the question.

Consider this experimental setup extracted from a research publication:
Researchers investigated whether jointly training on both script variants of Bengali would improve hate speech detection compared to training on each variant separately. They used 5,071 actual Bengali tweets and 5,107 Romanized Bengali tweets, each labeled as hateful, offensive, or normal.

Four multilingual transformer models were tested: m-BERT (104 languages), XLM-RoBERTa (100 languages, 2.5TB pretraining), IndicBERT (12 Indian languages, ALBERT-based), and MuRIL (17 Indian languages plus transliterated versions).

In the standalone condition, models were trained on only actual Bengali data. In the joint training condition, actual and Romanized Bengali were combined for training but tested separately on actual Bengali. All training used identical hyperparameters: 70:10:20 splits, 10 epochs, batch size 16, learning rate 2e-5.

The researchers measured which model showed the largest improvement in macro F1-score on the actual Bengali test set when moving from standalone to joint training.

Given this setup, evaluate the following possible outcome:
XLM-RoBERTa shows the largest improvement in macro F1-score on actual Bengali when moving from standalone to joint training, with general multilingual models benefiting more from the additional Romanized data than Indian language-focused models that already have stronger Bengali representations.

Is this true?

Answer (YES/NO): NO